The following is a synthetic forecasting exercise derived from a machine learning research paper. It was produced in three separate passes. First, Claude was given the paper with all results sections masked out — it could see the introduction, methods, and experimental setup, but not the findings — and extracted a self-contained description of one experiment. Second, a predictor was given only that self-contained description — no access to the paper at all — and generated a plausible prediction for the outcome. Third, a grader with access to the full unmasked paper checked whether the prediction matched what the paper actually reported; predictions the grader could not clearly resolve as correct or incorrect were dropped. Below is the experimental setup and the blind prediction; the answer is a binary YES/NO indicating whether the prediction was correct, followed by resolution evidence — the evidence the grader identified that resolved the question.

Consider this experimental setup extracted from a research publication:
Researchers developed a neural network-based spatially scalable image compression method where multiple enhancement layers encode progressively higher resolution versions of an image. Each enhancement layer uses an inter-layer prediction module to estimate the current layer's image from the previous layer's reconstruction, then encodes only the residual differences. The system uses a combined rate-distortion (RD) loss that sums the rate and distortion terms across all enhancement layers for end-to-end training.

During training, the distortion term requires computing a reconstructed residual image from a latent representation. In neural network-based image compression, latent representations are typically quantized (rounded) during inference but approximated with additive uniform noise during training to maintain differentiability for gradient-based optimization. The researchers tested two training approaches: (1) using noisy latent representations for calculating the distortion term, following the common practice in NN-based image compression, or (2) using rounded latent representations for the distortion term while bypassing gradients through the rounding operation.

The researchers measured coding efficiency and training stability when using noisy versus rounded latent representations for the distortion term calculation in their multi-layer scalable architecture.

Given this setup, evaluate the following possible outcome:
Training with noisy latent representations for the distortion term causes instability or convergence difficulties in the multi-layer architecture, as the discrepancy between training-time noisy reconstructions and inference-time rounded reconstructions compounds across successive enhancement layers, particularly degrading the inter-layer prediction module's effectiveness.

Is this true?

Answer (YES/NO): NO